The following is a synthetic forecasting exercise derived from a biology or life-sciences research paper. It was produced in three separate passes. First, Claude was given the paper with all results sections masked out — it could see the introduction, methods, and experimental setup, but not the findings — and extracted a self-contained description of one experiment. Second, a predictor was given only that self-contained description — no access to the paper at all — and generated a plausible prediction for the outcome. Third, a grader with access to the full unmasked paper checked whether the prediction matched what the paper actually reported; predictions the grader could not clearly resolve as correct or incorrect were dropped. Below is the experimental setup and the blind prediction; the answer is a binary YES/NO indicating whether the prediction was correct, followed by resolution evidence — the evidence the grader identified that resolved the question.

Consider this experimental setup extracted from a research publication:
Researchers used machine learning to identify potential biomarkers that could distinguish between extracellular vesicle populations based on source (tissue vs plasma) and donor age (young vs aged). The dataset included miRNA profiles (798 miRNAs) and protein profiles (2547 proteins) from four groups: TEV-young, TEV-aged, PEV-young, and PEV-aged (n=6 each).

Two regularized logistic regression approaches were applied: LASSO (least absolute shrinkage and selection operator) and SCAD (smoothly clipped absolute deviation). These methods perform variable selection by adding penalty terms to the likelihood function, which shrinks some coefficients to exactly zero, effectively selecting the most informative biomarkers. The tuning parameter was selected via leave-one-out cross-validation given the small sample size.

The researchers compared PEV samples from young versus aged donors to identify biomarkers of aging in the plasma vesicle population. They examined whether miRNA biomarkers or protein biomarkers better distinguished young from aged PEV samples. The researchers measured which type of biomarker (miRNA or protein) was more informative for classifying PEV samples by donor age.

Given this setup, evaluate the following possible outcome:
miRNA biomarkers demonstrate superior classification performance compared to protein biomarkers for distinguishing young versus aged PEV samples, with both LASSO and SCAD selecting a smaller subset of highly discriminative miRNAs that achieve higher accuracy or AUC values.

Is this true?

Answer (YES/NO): NO